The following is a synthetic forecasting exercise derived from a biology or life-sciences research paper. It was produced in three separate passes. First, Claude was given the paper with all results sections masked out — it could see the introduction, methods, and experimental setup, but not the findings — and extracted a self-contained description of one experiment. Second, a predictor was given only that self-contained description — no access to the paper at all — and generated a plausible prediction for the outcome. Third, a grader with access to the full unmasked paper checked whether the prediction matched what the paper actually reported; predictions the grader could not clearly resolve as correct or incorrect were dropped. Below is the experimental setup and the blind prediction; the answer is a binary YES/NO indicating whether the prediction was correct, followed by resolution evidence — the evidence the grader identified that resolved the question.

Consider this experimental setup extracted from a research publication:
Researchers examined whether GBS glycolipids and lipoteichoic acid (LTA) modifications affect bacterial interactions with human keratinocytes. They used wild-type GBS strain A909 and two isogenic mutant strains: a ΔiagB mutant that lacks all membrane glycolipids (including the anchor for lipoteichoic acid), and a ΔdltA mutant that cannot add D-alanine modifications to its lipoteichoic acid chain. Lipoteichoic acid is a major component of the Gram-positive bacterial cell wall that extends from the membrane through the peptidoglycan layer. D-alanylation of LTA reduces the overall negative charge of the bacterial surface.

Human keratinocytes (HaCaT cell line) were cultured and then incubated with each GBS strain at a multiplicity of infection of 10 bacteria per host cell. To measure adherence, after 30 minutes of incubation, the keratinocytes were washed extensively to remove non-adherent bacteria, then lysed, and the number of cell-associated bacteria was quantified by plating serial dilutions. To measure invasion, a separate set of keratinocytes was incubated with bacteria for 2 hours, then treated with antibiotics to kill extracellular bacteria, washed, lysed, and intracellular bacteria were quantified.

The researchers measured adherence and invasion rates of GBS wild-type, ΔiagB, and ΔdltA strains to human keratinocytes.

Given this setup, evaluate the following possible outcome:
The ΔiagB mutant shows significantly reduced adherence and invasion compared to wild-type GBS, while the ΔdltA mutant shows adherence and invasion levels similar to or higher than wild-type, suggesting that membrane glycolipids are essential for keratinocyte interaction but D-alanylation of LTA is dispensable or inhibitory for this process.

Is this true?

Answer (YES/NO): NO